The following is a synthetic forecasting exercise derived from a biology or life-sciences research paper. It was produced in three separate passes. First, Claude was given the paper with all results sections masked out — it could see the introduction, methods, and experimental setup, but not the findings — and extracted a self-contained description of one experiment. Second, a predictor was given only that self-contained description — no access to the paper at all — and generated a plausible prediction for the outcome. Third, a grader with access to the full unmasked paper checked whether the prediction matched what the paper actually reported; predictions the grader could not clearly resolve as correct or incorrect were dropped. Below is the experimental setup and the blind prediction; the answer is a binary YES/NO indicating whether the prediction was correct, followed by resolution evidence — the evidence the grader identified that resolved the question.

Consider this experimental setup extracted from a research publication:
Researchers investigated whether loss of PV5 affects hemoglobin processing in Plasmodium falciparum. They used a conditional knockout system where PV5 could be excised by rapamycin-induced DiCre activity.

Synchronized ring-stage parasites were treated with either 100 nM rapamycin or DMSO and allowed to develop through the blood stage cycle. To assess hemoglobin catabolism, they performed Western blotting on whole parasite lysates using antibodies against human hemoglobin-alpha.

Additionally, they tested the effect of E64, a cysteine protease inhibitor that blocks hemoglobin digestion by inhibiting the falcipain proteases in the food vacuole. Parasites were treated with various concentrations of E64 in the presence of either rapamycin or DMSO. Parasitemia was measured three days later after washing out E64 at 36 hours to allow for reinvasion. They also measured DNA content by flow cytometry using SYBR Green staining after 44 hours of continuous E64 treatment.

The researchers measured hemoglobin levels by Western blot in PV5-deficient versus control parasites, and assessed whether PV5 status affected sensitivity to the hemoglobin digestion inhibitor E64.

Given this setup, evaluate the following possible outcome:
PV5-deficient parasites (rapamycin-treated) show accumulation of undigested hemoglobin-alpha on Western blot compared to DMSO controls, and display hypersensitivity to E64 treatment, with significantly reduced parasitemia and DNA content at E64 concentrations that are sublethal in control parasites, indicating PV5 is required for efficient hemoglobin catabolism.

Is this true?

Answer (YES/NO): NO